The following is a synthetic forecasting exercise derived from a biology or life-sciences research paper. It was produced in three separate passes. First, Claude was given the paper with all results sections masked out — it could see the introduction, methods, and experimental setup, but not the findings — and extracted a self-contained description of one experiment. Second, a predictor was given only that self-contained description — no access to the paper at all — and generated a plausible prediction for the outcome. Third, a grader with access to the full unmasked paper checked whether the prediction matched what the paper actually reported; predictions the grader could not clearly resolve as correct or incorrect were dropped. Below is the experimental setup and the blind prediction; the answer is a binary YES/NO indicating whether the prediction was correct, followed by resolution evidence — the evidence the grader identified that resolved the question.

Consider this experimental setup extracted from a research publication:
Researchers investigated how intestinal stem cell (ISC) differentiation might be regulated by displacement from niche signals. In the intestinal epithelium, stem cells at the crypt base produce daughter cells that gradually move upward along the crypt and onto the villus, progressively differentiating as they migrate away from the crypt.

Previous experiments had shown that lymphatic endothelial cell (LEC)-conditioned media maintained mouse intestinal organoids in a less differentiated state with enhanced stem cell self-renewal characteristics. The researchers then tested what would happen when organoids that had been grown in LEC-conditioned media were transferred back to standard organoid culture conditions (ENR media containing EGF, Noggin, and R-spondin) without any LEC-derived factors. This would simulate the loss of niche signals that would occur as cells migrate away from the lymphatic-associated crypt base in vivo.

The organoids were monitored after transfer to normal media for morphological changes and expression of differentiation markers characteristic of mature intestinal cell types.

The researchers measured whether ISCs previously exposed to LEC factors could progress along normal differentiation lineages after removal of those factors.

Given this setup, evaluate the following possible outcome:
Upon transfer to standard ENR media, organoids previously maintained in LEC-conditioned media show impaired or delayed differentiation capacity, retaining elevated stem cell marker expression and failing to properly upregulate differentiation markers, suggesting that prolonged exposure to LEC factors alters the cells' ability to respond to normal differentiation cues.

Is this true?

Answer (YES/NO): NO